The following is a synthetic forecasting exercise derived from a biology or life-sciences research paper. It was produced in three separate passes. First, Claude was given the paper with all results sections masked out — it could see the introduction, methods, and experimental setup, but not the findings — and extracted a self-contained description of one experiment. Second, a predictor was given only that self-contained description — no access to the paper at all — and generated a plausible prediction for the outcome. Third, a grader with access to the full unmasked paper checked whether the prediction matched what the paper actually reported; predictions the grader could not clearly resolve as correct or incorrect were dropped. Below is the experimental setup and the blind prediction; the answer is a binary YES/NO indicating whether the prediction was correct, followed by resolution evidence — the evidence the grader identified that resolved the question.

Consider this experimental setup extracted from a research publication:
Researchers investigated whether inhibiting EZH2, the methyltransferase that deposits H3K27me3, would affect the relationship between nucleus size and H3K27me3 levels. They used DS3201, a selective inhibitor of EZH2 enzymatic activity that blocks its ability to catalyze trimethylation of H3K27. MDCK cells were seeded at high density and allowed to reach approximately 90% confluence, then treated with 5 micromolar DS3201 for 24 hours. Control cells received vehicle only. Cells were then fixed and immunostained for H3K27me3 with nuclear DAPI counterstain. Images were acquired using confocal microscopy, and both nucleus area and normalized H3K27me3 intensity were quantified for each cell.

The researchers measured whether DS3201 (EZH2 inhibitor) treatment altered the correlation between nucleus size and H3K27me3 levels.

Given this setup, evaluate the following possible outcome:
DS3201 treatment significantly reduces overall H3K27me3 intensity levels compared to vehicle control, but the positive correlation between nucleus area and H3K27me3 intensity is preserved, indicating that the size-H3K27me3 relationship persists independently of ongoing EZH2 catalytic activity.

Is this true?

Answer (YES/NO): NO